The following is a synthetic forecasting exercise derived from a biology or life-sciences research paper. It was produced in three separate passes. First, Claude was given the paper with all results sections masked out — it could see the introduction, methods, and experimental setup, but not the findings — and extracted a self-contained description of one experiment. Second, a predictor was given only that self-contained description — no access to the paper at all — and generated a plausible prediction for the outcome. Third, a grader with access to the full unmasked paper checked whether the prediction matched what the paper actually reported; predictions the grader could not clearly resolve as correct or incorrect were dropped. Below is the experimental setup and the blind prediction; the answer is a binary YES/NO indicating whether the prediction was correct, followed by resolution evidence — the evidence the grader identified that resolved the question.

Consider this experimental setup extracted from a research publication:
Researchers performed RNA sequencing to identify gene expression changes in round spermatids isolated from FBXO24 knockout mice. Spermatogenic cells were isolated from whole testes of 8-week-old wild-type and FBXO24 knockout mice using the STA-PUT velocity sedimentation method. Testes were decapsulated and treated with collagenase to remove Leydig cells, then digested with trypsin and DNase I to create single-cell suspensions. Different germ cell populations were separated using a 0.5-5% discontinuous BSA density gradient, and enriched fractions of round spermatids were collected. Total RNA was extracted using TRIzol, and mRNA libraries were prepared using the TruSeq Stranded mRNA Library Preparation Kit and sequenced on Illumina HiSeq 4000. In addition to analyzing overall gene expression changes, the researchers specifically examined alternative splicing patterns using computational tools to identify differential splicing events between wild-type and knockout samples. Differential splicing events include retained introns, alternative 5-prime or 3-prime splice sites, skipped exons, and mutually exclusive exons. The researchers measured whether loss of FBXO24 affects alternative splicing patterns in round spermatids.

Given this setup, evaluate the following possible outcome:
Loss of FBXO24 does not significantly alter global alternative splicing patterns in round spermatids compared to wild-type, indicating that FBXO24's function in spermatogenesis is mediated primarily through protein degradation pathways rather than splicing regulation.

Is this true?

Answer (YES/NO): NO